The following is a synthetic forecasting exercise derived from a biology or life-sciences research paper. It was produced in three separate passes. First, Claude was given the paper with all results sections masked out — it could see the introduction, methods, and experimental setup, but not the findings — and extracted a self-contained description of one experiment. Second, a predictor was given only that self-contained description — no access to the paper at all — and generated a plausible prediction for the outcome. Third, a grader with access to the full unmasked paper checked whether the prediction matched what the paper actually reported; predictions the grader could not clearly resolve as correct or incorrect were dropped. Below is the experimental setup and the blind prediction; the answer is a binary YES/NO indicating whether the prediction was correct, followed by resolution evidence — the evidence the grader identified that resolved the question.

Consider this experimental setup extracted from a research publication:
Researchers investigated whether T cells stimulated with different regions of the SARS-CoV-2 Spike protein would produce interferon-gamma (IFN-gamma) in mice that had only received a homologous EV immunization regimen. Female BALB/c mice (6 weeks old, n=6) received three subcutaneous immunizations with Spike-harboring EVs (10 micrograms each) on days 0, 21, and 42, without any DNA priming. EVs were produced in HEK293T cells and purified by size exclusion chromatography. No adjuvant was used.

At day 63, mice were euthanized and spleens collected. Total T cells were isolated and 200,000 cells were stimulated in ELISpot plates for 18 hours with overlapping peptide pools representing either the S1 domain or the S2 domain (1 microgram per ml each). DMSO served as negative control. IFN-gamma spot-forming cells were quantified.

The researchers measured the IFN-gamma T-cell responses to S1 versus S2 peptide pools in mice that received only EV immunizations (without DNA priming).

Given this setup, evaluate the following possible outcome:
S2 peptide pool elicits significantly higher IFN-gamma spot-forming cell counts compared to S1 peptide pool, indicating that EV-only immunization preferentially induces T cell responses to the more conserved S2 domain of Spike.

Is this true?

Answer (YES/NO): NO